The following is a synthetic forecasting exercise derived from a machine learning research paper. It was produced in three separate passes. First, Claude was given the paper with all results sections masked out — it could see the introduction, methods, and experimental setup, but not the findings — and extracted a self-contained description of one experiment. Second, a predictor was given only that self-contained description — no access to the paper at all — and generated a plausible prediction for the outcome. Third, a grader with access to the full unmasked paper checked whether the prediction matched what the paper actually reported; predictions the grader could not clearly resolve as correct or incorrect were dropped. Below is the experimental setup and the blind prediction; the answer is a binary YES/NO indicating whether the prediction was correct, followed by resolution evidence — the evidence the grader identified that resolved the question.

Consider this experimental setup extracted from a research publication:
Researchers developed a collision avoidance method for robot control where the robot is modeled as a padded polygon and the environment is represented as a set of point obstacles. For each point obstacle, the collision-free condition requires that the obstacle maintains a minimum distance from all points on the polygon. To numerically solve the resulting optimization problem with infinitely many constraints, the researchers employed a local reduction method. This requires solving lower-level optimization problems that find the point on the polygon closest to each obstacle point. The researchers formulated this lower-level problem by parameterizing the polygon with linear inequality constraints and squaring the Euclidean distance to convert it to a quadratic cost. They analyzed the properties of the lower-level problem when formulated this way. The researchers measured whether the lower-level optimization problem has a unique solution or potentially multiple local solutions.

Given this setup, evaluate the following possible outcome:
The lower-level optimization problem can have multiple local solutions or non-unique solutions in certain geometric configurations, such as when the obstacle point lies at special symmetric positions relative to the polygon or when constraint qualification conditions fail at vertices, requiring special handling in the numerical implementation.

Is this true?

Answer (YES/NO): NO